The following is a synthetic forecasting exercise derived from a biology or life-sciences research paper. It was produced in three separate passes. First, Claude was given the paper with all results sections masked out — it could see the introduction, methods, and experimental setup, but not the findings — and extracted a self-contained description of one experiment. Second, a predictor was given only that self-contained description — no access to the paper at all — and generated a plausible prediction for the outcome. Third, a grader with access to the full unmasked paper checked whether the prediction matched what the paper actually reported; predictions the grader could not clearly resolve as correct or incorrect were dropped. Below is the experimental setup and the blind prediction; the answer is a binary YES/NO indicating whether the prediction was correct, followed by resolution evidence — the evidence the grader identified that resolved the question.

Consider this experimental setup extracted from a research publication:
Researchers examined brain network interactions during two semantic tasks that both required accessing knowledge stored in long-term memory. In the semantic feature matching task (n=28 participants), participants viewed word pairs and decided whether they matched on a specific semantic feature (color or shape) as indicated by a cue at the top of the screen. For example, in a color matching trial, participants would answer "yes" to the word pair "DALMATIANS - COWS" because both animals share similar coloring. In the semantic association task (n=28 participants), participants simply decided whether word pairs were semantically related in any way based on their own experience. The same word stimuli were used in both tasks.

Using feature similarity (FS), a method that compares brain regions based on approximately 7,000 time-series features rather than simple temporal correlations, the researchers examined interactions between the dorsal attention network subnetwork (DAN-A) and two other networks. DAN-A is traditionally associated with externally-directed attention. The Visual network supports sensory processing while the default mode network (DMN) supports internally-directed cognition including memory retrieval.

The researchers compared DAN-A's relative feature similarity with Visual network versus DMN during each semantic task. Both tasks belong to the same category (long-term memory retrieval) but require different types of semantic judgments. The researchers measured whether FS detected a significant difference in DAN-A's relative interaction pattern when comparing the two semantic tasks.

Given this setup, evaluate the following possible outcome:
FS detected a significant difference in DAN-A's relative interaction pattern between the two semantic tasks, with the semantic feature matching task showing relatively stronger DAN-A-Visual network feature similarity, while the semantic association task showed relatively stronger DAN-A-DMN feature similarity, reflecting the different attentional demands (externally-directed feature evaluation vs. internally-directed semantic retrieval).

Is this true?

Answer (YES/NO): NO